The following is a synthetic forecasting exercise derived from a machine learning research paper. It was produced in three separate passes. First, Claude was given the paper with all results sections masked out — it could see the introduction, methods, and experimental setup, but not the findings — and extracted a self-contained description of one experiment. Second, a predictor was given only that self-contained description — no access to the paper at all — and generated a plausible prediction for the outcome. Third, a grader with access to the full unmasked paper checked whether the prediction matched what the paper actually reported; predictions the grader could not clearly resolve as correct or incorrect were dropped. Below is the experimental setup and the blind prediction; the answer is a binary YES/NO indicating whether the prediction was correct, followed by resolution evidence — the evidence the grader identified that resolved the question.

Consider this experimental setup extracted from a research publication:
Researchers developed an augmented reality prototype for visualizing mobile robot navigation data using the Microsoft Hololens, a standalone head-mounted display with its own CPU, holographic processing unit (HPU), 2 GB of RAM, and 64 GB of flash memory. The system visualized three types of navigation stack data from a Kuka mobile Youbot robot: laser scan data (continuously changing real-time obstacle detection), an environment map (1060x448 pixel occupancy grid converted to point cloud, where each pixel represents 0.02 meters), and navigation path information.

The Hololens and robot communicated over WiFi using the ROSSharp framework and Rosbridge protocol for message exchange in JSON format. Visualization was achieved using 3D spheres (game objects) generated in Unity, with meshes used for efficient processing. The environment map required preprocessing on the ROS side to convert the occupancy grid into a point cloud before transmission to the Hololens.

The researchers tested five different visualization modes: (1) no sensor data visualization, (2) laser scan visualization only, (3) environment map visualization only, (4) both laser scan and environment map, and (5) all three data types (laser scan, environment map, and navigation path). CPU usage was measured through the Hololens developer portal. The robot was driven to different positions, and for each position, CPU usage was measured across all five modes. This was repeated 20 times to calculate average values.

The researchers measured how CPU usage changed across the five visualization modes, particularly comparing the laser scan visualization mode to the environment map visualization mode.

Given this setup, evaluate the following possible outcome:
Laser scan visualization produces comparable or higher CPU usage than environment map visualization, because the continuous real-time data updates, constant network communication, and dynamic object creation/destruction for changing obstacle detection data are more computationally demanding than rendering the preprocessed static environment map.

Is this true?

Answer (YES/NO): YES